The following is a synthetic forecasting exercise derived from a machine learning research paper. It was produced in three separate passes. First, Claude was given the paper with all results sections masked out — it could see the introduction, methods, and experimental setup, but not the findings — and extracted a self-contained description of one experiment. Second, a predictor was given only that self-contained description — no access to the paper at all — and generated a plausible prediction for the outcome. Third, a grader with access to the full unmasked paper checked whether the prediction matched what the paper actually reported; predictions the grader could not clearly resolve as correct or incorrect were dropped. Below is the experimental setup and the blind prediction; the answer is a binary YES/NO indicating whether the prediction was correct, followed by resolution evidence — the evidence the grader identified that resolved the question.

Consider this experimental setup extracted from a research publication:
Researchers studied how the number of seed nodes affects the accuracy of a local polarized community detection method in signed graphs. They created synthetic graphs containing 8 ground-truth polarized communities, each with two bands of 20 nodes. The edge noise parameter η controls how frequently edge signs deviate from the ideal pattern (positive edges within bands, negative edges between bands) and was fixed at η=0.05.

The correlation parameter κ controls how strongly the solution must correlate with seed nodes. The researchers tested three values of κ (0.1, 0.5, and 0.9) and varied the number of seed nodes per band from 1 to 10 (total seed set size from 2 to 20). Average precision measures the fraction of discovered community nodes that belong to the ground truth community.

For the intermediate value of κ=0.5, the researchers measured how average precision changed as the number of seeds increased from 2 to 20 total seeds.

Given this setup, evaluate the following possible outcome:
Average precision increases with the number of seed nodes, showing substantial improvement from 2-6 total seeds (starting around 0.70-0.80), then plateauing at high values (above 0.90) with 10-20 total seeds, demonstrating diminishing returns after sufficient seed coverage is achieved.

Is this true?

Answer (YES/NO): NO